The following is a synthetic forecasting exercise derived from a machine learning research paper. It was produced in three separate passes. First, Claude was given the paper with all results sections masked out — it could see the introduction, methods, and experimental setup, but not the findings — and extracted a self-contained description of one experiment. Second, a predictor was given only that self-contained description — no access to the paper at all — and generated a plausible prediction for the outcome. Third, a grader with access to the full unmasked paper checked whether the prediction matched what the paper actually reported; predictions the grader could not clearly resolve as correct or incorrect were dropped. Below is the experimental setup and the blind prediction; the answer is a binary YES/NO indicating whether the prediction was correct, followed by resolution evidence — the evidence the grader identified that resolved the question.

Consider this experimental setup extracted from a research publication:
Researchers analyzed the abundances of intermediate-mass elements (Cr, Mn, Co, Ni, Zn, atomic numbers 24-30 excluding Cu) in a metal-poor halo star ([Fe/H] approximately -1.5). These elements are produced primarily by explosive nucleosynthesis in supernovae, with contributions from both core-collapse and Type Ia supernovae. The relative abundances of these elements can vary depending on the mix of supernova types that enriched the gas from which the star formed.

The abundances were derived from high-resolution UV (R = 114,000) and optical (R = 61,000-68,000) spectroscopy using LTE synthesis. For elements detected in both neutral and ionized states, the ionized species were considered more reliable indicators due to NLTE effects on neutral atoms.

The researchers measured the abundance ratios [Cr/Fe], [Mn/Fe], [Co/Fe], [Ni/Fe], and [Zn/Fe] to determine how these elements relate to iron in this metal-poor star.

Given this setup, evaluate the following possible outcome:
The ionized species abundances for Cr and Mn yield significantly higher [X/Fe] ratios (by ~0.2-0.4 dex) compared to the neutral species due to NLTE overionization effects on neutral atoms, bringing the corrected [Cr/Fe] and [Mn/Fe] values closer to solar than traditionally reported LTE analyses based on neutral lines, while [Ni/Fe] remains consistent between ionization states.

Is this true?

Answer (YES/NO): NO